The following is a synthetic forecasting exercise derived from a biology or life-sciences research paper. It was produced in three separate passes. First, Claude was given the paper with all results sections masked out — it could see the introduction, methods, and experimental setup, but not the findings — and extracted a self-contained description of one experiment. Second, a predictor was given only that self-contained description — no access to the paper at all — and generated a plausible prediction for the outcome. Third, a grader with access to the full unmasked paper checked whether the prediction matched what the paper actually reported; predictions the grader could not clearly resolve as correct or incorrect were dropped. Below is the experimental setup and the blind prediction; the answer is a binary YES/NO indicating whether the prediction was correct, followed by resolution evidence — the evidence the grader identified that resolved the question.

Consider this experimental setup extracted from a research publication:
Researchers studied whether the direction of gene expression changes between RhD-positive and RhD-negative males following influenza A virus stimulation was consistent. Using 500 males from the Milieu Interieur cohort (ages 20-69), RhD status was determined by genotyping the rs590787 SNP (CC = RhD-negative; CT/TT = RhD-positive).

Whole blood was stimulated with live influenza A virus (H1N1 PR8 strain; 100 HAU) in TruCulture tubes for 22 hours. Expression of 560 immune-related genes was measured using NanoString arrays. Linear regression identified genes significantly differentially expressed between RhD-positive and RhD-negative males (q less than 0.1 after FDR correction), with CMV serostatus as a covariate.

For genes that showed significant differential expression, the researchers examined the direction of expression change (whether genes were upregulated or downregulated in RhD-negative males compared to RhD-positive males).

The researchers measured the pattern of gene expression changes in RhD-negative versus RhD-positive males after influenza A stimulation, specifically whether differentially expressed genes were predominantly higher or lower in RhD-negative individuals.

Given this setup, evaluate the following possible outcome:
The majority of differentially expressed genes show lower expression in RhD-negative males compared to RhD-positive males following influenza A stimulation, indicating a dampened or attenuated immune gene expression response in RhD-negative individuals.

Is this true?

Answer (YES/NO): NO